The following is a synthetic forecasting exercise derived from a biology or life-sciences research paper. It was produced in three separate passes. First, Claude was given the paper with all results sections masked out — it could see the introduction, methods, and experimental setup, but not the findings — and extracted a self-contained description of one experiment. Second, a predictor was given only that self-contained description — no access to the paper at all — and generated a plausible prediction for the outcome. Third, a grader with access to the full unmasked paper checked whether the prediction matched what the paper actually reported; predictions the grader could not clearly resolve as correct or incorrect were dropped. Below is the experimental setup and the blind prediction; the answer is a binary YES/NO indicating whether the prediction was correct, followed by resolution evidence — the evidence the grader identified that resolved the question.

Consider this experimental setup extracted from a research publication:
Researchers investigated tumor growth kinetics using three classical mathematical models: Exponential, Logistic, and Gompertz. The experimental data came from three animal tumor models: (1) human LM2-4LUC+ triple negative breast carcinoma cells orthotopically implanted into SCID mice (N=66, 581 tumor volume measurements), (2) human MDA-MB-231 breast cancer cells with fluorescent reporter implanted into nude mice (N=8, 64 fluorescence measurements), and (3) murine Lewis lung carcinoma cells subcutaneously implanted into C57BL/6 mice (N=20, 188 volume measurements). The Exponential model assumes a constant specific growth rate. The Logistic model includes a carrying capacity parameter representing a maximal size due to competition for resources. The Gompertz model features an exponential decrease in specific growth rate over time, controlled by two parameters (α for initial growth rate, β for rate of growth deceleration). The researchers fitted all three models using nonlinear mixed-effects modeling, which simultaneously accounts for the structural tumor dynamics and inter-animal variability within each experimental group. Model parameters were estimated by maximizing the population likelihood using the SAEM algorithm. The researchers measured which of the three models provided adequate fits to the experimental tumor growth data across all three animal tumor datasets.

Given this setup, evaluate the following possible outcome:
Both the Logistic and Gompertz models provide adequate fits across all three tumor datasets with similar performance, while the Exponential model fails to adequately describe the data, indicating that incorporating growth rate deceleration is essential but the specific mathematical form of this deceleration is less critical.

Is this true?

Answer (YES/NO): NO